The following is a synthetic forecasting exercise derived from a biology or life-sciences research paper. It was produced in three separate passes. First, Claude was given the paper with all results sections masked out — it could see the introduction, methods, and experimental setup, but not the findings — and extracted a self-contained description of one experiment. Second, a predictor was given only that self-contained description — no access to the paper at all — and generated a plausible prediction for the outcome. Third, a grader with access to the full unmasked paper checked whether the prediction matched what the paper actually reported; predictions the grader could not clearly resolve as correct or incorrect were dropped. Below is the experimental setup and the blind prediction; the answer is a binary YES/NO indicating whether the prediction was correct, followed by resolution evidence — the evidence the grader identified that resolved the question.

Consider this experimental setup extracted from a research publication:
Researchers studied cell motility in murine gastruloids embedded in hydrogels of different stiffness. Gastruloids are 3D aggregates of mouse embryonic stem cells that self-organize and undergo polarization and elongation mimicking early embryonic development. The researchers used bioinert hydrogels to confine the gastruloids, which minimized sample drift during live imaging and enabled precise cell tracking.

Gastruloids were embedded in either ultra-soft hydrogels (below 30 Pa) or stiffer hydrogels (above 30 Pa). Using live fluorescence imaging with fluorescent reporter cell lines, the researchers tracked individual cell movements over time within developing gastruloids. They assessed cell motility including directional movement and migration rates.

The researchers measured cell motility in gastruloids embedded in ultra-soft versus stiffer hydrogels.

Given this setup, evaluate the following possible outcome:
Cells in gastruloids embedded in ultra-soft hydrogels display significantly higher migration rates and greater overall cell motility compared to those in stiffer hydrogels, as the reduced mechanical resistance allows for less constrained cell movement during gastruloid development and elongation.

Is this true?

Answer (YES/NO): YES